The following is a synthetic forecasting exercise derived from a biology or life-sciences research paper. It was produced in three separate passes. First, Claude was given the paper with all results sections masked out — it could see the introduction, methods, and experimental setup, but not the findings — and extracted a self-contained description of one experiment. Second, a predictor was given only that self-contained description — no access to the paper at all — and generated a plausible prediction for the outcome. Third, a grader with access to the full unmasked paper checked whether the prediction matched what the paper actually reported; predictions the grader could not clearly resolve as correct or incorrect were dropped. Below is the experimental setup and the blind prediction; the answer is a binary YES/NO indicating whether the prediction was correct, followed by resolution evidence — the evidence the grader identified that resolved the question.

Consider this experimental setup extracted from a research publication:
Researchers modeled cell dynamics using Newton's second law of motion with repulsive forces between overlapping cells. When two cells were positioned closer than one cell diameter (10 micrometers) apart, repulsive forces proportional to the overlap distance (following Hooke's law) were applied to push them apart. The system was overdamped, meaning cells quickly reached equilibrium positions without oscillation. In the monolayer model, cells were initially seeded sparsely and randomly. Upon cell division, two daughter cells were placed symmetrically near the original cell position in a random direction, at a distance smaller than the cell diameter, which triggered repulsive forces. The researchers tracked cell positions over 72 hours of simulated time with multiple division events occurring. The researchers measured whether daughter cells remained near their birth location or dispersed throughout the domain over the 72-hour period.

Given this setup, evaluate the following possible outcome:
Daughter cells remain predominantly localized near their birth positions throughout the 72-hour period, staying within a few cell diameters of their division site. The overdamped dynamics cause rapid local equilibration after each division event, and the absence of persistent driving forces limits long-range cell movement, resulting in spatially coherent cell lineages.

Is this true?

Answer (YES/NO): NO